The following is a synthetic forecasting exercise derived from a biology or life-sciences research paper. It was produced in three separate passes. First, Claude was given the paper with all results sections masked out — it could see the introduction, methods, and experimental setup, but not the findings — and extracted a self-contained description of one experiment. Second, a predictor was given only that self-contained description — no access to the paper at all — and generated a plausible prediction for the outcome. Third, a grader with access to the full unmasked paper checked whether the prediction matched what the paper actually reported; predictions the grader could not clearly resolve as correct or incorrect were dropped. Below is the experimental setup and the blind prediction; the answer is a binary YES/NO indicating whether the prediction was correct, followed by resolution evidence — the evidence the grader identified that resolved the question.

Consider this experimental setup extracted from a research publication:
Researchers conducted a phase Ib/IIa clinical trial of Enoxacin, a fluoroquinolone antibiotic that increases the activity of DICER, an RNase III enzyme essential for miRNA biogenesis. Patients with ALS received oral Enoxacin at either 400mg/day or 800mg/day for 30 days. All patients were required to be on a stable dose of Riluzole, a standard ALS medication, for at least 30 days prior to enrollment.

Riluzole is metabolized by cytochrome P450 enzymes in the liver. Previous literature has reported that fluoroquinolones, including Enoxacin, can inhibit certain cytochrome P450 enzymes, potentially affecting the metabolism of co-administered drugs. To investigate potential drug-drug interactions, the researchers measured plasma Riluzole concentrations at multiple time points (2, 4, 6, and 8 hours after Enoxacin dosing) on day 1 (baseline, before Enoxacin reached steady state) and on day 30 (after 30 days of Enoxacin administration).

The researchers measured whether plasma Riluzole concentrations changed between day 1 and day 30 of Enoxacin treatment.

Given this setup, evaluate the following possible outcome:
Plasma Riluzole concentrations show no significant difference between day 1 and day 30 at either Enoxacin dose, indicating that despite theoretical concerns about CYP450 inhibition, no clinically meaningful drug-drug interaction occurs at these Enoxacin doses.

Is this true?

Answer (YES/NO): NO